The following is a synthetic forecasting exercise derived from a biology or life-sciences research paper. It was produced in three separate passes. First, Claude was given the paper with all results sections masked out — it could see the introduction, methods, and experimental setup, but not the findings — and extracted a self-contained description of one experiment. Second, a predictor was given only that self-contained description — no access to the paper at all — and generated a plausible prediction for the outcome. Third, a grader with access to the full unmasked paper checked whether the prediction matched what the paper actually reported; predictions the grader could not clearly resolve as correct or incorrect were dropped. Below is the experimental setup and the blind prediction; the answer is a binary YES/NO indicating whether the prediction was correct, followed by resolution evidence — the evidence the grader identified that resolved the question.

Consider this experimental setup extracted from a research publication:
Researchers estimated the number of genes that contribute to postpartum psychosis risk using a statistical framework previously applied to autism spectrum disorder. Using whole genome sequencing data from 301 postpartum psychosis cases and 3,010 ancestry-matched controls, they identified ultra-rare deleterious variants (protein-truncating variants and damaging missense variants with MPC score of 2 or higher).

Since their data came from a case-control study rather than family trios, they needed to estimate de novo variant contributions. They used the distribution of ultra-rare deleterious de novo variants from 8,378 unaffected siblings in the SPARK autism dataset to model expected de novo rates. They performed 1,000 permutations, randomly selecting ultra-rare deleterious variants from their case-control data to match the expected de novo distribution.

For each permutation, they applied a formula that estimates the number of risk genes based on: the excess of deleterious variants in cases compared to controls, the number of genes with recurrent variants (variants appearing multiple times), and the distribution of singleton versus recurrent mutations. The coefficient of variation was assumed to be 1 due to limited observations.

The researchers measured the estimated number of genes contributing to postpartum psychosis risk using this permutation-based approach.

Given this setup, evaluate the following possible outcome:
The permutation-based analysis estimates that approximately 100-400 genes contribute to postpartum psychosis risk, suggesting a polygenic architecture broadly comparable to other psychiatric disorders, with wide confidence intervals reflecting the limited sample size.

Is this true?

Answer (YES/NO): NO